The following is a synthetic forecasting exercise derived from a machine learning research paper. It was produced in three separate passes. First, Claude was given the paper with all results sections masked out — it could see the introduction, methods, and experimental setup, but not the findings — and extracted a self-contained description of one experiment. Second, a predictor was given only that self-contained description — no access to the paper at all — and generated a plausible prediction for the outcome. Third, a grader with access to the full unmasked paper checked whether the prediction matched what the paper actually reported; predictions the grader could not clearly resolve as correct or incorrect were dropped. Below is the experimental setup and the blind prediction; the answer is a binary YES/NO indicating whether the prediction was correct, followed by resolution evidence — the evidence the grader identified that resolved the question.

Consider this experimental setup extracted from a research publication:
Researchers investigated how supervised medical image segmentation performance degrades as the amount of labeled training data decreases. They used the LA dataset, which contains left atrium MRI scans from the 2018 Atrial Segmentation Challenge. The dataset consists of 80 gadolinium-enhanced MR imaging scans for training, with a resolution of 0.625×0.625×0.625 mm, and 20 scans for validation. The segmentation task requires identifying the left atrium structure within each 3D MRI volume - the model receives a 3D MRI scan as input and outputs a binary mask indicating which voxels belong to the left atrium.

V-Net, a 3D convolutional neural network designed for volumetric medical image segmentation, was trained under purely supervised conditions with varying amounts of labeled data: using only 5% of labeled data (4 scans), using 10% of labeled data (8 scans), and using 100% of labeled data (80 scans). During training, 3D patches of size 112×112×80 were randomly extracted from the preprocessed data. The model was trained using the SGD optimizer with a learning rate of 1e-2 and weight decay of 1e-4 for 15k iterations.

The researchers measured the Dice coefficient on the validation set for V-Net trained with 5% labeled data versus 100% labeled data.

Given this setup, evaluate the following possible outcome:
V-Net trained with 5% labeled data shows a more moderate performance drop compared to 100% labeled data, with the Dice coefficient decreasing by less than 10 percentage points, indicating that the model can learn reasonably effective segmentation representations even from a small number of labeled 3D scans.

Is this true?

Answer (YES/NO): NO